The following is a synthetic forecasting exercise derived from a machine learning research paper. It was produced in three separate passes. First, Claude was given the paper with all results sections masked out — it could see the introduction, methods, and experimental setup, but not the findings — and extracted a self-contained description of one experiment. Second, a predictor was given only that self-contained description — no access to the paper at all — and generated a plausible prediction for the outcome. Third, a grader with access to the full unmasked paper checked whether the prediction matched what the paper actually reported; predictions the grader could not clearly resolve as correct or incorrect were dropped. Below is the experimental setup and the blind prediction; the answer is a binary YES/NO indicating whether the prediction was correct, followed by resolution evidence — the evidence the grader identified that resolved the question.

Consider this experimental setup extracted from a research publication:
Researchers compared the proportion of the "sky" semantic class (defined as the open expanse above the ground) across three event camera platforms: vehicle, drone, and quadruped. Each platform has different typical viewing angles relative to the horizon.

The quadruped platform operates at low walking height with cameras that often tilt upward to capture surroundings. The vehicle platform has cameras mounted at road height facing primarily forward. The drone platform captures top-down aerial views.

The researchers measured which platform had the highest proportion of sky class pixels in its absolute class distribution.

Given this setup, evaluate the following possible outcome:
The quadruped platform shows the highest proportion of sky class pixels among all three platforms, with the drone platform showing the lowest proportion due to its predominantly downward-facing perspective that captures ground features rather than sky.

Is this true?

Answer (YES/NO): NO